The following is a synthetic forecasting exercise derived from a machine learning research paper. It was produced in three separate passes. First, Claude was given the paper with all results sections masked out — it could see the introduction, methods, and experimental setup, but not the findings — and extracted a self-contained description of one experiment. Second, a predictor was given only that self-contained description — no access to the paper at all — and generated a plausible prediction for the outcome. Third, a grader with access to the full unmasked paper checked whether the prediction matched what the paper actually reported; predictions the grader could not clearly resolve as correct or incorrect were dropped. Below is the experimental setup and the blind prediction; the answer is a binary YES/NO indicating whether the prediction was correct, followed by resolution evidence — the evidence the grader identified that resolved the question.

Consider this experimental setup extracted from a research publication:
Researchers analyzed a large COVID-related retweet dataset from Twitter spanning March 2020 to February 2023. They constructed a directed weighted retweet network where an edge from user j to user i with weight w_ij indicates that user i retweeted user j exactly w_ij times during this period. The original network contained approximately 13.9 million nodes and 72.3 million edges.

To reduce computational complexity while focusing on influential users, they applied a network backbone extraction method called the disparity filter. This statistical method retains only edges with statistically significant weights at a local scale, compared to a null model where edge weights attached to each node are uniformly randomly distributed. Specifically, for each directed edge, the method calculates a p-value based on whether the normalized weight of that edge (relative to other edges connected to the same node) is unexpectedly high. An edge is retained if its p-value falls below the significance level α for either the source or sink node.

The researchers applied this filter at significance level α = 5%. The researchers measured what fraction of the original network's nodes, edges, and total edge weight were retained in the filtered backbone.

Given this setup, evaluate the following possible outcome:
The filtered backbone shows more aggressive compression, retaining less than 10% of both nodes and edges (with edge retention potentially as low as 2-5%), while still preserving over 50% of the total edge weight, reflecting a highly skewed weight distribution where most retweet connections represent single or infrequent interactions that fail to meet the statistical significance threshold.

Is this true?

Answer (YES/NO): NO